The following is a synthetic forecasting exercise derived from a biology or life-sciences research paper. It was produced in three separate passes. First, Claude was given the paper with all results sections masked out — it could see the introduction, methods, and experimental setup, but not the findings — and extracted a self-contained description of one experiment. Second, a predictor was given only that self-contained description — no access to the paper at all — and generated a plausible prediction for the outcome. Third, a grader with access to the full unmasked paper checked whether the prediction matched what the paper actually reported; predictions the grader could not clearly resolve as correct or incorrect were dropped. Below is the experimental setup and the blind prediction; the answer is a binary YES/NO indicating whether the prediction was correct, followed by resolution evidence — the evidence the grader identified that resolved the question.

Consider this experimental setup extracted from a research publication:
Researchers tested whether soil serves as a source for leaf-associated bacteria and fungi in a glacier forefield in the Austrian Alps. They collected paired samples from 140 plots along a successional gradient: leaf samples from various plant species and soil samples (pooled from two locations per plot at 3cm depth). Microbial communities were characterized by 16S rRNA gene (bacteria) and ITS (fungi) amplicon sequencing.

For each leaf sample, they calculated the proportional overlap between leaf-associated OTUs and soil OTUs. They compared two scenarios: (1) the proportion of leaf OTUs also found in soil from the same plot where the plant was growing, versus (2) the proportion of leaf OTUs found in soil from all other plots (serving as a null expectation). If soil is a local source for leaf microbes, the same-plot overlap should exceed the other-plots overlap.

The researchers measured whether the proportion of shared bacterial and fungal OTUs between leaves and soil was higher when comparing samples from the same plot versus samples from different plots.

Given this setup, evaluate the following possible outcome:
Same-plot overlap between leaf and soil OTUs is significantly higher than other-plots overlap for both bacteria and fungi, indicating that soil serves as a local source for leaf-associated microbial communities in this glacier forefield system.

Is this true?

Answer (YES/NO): NO